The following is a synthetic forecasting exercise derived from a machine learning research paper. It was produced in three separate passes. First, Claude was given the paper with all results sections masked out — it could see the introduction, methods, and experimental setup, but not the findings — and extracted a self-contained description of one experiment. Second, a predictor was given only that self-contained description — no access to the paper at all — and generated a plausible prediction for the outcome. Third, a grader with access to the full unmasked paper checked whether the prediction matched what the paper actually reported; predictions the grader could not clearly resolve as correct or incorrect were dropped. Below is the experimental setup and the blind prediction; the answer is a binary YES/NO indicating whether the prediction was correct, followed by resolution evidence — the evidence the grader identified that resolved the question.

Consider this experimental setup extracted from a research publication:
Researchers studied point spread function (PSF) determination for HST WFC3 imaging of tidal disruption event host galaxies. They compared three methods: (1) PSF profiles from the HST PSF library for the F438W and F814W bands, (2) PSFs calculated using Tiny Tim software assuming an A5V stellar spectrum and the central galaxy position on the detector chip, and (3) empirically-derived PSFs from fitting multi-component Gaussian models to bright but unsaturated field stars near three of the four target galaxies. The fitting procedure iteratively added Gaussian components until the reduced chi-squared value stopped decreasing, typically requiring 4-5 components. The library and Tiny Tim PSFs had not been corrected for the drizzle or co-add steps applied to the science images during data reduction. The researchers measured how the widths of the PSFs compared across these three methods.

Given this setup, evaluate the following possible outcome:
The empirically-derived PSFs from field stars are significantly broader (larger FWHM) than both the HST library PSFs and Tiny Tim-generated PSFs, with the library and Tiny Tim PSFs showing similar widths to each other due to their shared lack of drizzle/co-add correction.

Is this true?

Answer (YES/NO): NO